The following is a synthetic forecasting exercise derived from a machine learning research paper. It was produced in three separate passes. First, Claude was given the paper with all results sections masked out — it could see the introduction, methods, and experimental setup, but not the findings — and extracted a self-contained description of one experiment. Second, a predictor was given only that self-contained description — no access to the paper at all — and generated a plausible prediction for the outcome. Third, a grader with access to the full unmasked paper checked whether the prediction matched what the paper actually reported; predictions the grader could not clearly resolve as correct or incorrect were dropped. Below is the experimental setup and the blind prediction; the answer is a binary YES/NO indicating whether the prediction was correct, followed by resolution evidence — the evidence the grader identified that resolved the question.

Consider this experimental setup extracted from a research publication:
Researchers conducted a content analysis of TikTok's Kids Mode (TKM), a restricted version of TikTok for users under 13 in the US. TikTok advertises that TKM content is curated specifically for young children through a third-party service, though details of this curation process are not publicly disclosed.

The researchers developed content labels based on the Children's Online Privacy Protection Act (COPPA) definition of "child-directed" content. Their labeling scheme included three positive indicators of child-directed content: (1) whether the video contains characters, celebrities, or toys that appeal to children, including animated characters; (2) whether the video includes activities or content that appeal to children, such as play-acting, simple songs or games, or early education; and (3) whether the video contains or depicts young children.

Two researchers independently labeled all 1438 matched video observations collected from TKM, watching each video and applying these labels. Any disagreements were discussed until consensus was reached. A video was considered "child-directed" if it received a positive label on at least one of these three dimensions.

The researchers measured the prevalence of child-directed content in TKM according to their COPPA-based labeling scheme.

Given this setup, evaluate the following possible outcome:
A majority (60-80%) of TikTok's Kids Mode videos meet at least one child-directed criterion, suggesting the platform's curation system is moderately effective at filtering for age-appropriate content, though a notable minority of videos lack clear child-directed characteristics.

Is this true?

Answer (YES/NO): NO